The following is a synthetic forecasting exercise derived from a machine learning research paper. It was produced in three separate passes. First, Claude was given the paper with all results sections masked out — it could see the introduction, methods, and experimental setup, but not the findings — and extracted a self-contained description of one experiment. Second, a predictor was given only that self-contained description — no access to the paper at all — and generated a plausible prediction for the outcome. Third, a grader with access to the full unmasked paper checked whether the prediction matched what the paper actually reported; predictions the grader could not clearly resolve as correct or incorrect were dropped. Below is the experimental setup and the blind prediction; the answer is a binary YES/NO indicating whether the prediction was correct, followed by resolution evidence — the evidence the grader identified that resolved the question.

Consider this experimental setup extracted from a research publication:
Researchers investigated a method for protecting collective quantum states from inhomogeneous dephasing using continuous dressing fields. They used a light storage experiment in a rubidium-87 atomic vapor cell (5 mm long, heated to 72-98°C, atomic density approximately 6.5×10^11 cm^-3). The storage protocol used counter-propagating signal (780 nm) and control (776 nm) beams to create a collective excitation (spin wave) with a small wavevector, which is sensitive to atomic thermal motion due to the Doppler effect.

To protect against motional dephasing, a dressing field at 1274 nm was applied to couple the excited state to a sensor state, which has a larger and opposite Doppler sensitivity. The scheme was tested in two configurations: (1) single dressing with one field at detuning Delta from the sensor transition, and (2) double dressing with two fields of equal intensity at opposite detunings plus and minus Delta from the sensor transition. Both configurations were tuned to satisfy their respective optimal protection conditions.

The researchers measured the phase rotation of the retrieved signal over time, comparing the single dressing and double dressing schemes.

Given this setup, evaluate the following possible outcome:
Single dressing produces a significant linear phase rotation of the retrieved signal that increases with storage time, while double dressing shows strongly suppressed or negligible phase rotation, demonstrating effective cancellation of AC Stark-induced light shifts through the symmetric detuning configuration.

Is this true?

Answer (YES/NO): YES